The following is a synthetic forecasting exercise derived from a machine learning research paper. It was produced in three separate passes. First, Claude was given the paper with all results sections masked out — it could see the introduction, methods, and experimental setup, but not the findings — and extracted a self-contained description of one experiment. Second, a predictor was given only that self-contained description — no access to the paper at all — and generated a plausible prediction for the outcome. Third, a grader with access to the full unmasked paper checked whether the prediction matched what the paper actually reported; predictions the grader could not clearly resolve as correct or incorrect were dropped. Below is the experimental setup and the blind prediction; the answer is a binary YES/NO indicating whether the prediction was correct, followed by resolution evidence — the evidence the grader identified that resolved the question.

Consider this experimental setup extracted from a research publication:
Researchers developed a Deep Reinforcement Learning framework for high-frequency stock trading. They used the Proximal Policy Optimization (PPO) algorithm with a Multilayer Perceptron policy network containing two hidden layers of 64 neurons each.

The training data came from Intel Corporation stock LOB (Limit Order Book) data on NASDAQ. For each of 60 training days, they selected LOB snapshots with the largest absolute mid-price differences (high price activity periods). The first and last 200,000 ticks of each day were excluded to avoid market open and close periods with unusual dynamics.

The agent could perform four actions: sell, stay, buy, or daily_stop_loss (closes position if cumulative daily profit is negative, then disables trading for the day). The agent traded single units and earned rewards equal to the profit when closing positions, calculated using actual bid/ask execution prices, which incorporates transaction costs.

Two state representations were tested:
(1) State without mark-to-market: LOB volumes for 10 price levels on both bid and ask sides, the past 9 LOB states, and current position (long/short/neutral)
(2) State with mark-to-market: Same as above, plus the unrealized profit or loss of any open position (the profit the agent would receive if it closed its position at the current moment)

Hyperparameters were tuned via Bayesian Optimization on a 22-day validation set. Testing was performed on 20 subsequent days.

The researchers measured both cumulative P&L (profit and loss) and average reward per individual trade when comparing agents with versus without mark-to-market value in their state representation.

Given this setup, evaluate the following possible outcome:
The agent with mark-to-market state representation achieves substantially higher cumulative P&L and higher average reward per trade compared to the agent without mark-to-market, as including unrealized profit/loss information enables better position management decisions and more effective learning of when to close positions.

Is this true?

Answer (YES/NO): NO